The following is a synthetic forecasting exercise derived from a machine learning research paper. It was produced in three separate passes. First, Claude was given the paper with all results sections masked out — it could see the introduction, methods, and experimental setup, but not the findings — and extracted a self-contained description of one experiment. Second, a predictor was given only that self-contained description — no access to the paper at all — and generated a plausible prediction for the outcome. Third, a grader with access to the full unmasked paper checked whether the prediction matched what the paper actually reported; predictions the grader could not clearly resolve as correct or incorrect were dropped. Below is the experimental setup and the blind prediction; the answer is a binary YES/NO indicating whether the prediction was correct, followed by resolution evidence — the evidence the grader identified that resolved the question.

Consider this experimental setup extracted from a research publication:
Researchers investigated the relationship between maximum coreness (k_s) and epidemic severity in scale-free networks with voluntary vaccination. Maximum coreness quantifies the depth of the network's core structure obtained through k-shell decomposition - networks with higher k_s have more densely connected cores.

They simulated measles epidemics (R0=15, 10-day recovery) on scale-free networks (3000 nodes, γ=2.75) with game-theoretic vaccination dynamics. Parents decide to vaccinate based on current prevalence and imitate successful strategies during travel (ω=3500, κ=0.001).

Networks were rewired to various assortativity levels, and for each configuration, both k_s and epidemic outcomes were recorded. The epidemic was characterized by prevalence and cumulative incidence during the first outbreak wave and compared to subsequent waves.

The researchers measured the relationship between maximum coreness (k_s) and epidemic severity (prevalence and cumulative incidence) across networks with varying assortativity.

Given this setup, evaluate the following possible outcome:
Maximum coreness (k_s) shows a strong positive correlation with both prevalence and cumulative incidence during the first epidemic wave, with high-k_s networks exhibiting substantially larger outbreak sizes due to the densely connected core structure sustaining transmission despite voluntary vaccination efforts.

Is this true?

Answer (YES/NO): NO